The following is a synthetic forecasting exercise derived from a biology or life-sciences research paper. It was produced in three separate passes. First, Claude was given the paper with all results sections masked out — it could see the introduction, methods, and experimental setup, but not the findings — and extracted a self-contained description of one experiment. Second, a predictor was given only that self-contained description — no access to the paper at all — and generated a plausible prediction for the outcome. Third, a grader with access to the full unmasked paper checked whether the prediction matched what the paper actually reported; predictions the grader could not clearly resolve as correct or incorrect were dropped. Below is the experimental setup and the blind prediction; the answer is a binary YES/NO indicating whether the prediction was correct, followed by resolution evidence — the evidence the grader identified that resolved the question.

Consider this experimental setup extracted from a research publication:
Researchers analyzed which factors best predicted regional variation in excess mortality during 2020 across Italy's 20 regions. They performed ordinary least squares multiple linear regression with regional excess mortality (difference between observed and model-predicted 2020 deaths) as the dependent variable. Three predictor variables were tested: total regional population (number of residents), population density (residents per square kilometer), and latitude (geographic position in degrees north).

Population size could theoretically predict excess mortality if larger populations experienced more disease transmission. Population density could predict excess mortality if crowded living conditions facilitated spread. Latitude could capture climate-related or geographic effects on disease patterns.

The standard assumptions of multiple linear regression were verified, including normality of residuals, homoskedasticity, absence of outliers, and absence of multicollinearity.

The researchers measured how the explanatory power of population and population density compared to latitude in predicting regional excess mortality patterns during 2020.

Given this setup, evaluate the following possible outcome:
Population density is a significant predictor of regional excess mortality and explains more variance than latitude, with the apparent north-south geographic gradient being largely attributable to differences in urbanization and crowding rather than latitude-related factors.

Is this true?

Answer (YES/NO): NO